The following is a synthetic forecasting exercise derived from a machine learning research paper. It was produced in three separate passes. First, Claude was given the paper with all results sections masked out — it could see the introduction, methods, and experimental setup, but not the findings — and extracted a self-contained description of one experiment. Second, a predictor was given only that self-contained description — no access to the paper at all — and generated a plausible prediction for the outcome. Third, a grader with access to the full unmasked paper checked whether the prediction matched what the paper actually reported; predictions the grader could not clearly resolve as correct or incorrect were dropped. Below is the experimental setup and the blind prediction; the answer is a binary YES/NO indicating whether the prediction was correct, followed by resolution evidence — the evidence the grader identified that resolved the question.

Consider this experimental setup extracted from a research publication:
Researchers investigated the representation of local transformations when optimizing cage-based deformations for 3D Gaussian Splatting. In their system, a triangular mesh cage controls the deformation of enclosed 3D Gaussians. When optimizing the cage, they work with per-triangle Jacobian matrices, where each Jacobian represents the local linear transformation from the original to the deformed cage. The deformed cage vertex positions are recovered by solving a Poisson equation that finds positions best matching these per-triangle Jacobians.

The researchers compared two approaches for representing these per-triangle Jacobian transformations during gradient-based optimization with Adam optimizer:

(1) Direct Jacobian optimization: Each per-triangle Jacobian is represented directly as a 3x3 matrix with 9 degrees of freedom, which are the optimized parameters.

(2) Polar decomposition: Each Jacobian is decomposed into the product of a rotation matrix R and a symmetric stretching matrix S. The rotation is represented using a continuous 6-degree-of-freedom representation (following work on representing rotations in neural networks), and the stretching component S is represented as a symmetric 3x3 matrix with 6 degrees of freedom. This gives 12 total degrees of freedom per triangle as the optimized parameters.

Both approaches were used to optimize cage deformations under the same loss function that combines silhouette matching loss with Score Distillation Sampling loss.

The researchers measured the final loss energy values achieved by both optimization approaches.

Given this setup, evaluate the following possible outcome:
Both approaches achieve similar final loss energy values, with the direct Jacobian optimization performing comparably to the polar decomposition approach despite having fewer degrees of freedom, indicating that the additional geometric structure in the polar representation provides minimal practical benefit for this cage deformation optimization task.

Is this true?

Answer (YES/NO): NO